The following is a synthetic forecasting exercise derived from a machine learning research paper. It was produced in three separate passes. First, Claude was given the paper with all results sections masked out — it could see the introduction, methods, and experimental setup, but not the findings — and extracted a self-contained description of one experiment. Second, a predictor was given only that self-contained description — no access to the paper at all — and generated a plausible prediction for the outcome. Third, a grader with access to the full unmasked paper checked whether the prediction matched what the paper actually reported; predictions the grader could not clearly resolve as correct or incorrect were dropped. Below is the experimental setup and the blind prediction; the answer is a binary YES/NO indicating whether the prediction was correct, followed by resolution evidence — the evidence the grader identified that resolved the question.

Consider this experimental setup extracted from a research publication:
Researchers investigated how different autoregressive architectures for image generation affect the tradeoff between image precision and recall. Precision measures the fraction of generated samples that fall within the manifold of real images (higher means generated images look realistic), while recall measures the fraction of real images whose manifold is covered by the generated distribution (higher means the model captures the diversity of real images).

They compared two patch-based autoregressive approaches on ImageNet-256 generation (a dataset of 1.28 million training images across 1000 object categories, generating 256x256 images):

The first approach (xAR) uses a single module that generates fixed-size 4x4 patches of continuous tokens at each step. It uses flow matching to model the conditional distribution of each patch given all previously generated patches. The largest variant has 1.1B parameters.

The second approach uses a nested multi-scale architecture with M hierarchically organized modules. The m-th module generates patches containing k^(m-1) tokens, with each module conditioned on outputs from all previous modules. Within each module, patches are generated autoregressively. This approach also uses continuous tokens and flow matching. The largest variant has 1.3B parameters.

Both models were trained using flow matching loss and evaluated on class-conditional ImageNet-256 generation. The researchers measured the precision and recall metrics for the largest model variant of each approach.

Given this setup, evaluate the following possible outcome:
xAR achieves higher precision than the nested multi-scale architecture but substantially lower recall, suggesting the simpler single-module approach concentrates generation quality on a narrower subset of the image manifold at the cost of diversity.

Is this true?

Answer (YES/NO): YES